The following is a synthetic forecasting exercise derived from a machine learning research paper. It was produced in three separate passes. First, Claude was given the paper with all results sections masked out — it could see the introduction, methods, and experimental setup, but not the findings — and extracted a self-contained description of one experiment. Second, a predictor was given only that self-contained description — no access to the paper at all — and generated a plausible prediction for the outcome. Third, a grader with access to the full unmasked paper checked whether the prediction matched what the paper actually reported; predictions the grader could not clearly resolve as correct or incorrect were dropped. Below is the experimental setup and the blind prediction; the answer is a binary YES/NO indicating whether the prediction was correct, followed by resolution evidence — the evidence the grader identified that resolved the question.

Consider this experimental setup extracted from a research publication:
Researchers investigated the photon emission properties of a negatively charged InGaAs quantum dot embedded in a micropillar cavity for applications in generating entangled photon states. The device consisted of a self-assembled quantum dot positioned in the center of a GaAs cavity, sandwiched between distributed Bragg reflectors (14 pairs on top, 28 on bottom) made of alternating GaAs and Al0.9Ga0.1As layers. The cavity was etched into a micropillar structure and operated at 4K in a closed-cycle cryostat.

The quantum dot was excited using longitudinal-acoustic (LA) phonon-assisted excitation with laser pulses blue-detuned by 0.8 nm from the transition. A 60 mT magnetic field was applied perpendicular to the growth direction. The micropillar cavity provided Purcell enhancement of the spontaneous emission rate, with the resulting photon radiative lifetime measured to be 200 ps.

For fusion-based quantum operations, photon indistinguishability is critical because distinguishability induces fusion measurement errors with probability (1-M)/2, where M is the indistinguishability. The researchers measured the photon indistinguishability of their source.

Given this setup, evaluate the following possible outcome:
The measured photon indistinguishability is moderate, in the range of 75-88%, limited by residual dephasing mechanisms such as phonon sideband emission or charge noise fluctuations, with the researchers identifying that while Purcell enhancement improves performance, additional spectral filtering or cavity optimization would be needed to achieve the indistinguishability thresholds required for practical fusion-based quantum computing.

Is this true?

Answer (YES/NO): NO